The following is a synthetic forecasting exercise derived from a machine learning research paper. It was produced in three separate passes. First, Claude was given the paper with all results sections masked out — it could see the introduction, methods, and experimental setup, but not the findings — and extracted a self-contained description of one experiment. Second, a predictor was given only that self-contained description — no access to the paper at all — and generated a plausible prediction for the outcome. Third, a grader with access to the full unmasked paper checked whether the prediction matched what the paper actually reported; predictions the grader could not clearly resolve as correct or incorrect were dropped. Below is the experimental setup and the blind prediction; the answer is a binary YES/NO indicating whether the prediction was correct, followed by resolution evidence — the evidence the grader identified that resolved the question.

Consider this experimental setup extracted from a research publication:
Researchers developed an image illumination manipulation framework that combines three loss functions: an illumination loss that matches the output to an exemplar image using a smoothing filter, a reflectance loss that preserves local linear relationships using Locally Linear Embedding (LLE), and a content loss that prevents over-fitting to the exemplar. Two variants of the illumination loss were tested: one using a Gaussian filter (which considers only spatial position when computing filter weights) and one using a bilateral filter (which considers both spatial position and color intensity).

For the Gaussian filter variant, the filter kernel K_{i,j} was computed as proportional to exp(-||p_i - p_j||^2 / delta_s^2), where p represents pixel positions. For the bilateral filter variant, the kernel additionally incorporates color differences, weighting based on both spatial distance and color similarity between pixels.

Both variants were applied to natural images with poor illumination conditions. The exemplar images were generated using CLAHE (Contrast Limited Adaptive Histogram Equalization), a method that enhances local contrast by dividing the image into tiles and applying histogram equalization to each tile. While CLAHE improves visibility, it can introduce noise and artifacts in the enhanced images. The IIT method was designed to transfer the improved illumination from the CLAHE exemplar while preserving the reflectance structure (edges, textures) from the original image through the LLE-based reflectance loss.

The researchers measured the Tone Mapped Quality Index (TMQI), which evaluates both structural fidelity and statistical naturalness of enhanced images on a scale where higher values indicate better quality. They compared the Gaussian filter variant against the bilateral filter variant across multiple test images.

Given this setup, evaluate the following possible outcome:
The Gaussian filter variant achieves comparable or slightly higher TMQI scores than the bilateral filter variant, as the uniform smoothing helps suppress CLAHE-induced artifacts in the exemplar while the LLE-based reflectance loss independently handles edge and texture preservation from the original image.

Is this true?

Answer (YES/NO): NO